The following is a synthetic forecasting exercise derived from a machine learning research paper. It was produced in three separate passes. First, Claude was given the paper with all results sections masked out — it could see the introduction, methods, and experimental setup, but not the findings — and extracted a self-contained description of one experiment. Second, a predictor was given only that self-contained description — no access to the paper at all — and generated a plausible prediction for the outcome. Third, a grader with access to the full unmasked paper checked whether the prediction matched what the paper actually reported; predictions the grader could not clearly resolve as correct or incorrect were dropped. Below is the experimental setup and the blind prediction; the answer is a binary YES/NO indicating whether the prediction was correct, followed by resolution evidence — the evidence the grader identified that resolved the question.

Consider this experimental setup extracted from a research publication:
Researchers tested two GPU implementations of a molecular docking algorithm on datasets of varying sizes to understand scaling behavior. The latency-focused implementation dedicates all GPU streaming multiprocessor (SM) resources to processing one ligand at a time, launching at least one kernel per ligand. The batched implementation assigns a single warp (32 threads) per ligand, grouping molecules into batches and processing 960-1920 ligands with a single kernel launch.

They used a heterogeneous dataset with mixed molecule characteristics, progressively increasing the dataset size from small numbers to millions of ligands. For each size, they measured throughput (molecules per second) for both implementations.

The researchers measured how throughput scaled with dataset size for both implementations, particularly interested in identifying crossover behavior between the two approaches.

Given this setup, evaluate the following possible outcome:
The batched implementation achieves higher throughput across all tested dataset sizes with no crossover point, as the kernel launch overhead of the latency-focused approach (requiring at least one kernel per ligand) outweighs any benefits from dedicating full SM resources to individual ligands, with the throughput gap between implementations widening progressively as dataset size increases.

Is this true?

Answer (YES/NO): NO